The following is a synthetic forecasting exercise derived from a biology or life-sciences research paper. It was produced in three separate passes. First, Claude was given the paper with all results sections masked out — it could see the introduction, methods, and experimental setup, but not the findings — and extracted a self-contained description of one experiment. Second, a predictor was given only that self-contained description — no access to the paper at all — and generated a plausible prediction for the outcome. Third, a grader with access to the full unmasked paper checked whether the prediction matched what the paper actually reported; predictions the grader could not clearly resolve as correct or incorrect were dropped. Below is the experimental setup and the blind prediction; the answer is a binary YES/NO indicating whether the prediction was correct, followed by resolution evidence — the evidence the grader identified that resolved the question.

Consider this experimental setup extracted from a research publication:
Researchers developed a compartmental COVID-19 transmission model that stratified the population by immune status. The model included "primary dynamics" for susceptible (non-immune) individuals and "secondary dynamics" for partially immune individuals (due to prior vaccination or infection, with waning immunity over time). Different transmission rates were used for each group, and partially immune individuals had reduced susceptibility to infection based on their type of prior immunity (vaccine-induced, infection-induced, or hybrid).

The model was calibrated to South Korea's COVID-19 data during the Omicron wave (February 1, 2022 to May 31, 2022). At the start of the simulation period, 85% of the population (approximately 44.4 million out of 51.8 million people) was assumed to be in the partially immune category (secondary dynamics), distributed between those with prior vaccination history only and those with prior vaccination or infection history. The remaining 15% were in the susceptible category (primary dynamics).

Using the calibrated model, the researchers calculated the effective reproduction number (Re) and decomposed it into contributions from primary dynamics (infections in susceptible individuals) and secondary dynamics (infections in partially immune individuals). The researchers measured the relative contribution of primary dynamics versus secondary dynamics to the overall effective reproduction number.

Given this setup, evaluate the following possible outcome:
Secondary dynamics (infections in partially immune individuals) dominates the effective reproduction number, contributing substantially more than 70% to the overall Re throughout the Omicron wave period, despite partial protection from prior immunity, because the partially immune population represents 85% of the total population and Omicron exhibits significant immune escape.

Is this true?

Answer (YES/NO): YES